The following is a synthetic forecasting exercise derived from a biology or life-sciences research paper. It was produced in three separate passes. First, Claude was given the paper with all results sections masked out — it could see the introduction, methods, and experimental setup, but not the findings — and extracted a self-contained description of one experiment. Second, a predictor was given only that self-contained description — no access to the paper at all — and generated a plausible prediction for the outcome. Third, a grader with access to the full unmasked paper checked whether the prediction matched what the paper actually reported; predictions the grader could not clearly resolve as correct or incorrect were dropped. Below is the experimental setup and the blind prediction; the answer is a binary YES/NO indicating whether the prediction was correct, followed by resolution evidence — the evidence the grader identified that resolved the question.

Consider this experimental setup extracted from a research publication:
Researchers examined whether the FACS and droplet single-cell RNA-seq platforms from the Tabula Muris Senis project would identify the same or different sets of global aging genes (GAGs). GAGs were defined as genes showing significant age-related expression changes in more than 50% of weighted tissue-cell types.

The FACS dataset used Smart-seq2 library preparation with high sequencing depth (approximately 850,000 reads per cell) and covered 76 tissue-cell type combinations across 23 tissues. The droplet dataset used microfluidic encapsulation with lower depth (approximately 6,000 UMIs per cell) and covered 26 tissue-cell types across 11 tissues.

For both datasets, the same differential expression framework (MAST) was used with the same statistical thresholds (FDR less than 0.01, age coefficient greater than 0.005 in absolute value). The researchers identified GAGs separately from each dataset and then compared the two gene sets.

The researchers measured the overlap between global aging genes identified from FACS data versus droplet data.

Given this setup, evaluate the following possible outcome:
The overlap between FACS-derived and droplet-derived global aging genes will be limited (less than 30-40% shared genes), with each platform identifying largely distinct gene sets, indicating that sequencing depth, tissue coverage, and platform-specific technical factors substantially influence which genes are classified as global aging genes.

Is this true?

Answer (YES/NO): NO